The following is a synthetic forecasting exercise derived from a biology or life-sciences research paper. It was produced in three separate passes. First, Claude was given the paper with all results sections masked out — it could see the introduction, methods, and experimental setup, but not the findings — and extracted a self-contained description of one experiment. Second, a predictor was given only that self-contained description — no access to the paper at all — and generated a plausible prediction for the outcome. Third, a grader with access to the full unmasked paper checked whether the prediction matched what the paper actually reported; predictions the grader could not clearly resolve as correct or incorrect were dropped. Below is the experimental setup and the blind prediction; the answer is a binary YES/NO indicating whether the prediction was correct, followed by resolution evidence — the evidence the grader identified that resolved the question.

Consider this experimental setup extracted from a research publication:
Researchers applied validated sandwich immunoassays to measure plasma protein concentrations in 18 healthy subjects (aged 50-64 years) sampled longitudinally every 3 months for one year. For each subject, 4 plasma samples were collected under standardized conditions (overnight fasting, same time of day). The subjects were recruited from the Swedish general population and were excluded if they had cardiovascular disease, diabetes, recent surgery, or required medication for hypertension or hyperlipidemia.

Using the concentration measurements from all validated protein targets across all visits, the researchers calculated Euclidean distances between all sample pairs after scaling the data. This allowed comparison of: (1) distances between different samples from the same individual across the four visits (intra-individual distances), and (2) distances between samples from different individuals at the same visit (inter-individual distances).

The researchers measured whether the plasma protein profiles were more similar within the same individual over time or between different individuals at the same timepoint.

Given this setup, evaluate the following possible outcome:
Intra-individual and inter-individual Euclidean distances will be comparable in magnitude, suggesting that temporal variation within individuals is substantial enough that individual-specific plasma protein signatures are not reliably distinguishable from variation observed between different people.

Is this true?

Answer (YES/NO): NO